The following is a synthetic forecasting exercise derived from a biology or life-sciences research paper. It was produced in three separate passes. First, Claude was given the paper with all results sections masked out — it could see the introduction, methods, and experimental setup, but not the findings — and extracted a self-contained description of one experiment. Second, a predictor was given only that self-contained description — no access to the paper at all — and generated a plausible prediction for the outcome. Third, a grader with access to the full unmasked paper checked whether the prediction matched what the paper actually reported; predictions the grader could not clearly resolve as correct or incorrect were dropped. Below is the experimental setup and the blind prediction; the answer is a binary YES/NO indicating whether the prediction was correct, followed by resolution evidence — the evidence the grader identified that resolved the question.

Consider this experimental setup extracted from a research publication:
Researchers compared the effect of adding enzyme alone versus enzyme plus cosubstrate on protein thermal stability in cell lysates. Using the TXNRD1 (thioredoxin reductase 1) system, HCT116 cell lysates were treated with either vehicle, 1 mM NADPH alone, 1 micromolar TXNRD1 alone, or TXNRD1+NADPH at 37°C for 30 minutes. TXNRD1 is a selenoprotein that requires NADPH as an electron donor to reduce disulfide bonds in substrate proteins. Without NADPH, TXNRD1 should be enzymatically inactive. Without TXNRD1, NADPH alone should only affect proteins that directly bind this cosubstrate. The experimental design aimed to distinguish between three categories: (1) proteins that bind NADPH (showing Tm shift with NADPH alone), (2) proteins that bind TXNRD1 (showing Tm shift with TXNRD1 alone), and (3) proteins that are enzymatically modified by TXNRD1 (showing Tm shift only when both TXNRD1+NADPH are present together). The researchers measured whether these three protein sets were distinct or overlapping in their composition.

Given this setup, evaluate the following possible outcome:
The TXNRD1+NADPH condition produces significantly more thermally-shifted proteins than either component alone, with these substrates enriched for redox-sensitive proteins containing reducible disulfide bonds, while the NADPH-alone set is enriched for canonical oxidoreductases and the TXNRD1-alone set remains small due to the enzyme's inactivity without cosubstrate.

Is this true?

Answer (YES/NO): NO